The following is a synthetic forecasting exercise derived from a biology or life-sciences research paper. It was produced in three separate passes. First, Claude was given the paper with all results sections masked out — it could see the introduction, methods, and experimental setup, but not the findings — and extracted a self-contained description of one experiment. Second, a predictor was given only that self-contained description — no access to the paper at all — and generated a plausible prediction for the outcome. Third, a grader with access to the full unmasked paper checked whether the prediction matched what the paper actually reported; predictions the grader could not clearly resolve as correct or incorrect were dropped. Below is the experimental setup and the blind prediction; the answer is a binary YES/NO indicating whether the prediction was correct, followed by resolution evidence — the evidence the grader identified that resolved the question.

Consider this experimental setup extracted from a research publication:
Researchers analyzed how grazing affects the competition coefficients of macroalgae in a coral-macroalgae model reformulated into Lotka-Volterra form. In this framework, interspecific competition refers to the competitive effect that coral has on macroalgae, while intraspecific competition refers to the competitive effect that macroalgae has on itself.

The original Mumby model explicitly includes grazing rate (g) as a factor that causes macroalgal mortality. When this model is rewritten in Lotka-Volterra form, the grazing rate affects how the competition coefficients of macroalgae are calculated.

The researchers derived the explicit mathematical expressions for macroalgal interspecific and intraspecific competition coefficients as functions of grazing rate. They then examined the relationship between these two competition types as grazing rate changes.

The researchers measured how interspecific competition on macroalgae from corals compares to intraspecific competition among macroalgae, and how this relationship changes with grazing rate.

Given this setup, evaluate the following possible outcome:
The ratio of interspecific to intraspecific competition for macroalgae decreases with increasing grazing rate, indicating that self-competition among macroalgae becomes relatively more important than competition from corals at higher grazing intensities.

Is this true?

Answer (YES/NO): NO